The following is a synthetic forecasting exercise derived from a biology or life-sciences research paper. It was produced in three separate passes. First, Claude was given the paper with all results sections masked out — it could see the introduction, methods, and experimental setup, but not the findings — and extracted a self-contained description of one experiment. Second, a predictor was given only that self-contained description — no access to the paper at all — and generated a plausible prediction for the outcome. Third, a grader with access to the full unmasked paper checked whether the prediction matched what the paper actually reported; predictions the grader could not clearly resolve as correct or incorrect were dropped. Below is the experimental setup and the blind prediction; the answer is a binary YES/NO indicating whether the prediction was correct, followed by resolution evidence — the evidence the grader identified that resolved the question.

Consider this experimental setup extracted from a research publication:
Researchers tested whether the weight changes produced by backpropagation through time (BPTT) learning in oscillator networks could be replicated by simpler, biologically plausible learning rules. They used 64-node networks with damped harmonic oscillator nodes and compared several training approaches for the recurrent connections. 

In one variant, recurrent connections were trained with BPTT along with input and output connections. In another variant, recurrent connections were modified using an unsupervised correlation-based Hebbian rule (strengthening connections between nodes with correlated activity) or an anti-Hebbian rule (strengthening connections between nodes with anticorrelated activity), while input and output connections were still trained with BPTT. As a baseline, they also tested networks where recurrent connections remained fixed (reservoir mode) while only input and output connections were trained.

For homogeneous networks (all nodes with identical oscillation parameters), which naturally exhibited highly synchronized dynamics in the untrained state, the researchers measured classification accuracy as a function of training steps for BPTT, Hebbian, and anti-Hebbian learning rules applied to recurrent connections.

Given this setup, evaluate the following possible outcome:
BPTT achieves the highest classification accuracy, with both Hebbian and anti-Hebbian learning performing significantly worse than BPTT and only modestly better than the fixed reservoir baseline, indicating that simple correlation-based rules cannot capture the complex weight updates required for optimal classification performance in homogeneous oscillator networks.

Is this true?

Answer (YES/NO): NO